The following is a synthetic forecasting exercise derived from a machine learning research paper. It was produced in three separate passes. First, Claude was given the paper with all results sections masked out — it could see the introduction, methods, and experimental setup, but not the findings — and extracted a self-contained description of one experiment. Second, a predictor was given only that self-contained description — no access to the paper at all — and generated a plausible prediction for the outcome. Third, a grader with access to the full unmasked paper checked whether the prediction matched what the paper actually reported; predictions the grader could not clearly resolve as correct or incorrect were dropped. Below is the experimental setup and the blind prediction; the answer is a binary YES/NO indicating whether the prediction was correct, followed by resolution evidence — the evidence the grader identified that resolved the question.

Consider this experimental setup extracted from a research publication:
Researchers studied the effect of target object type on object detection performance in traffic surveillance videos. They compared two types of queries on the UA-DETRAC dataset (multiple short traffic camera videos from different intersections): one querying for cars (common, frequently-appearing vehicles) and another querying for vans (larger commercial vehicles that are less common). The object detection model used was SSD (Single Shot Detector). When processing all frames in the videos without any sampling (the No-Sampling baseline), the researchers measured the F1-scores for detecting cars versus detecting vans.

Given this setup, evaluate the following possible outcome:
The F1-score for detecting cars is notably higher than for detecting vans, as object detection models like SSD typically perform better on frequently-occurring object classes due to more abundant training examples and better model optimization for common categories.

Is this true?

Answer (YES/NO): YES